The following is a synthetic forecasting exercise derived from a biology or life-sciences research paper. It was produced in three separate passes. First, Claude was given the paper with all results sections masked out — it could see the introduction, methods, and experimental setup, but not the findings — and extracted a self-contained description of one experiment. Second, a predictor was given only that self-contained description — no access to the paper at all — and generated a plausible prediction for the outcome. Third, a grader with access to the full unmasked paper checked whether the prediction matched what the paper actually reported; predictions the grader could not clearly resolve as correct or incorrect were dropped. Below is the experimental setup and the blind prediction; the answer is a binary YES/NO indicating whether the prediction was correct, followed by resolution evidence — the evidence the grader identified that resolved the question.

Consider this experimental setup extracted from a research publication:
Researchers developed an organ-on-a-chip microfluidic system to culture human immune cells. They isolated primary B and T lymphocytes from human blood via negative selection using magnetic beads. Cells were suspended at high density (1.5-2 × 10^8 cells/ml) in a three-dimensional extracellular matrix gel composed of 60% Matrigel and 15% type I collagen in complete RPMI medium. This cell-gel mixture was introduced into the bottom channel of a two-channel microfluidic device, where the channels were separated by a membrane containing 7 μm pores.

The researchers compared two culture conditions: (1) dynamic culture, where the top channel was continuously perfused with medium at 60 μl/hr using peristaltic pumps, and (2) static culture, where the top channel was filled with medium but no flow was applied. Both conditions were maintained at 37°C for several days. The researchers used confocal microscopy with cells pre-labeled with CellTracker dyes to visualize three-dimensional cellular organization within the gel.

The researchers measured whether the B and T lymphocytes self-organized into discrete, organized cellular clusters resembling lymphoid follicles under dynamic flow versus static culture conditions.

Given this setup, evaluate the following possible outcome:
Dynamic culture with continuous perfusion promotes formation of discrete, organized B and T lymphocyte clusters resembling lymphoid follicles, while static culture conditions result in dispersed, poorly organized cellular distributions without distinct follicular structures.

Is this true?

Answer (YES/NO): NO